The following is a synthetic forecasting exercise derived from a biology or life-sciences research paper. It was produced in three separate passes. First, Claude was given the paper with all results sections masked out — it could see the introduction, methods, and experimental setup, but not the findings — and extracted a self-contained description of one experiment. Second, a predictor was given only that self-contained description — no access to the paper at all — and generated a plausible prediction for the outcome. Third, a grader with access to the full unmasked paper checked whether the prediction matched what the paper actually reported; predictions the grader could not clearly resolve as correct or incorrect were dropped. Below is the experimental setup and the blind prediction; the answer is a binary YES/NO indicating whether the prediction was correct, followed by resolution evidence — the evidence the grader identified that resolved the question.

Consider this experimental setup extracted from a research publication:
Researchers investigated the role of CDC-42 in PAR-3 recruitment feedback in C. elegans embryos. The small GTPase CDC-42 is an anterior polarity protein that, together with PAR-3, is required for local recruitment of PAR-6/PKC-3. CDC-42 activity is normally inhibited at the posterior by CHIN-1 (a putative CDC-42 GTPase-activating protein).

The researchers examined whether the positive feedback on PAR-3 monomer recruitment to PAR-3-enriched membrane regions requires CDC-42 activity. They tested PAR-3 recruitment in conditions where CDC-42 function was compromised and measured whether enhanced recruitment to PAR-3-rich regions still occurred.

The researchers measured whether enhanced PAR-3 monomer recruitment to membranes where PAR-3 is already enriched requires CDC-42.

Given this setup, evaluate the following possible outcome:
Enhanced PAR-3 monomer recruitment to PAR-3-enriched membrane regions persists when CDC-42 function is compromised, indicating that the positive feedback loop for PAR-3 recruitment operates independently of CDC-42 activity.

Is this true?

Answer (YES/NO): YES